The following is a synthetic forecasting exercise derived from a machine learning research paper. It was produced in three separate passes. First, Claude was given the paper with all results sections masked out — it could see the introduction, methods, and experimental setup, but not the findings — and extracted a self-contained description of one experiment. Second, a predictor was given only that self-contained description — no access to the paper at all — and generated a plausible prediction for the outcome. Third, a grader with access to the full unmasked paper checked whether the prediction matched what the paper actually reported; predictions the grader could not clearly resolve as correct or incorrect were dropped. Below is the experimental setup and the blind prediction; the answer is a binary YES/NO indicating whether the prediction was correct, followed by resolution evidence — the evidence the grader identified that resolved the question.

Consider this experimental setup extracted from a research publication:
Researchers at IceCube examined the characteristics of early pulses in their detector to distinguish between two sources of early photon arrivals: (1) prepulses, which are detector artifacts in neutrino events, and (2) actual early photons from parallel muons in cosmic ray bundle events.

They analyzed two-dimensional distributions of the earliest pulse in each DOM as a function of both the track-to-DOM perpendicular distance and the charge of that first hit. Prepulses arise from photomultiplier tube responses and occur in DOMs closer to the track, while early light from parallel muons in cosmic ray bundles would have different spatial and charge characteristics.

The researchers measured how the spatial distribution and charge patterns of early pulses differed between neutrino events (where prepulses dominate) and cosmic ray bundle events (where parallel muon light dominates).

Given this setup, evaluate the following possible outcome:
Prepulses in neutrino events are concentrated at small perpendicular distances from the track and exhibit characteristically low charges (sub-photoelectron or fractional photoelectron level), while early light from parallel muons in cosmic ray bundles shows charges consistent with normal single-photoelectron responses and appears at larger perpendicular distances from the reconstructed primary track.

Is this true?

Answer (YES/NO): YES